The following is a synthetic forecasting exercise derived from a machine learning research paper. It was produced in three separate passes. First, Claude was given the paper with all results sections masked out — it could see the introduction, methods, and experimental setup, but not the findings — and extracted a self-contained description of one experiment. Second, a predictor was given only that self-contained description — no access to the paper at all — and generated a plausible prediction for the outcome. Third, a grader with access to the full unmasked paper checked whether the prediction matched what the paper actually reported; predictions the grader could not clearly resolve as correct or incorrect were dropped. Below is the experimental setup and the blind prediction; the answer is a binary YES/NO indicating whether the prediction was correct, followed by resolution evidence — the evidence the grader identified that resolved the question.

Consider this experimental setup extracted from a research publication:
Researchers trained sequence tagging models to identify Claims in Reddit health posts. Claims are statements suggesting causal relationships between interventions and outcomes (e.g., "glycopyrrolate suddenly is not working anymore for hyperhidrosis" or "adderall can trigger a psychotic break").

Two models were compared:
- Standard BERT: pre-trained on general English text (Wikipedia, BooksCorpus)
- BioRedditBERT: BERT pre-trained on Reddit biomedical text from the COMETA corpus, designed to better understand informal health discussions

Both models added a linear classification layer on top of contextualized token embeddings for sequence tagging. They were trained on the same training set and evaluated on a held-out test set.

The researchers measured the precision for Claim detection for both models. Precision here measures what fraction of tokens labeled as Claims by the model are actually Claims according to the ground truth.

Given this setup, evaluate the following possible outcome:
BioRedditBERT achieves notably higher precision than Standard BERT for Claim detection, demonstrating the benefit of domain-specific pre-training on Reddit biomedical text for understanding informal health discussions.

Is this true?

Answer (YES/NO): YES